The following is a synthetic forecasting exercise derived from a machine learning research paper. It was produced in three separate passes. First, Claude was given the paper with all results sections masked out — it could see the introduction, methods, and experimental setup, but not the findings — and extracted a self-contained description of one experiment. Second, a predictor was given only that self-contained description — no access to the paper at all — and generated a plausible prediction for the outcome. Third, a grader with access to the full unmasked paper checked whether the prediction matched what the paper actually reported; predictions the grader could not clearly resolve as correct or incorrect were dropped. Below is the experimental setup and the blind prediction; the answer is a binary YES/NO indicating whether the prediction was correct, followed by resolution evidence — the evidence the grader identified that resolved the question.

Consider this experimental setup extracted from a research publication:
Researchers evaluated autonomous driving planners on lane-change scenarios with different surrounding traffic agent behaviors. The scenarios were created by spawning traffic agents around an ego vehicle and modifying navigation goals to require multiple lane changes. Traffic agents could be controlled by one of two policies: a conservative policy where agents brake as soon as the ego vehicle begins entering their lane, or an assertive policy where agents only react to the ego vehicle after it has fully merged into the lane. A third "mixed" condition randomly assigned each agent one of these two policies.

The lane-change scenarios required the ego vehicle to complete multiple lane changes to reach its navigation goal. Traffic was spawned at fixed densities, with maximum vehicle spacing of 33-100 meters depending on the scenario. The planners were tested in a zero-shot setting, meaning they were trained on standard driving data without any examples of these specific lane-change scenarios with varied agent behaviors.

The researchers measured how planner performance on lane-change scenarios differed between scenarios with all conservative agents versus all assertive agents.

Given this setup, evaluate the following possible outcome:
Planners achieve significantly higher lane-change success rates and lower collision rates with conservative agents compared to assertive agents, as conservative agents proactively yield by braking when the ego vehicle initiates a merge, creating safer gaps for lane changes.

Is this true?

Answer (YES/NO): YES